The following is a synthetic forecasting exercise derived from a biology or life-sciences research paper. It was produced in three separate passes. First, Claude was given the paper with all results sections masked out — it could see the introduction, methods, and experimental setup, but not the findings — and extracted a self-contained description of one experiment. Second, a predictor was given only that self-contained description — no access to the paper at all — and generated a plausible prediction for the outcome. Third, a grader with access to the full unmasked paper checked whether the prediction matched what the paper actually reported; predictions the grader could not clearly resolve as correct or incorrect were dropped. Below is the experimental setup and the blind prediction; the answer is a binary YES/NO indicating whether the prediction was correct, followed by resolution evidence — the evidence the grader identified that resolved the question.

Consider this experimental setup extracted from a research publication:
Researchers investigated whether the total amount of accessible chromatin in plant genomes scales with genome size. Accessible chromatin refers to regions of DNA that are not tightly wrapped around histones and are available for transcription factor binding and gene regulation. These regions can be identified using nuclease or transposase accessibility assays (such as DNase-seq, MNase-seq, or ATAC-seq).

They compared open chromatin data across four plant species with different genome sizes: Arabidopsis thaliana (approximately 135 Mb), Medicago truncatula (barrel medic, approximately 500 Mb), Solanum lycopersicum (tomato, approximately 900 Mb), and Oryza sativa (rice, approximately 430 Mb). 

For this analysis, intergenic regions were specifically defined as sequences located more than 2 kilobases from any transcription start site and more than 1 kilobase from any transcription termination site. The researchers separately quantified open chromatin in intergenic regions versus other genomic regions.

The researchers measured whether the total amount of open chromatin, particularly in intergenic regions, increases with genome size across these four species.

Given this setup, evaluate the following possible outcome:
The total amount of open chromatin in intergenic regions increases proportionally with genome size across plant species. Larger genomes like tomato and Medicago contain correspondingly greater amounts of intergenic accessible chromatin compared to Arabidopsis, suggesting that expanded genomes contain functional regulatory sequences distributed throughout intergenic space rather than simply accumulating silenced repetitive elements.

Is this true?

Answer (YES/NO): YES